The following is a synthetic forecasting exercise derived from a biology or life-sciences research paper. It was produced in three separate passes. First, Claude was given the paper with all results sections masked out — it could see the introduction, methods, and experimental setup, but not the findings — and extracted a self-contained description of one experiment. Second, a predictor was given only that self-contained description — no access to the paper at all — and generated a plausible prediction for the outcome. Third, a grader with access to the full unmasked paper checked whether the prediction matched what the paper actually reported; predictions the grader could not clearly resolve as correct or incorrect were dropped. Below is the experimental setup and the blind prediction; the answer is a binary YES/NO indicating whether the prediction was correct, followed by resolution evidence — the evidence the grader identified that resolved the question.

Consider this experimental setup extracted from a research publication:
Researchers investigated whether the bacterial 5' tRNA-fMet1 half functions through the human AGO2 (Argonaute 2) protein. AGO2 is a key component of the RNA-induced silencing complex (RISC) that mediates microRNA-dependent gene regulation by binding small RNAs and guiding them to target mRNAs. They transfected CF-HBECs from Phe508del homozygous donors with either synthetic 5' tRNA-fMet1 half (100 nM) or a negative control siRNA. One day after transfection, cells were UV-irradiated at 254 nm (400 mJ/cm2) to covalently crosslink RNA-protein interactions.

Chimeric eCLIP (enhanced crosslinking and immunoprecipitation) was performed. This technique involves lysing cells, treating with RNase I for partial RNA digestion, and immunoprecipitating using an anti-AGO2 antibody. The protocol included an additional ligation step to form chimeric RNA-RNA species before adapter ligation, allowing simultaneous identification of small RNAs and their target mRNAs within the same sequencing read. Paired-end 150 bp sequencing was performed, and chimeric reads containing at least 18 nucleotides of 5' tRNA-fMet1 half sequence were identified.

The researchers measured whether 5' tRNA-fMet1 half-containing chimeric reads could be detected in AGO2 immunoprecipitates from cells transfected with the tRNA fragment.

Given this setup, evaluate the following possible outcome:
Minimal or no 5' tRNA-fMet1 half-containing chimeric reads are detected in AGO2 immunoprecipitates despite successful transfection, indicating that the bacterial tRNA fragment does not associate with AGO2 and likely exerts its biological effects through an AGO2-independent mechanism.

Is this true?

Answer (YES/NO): NO